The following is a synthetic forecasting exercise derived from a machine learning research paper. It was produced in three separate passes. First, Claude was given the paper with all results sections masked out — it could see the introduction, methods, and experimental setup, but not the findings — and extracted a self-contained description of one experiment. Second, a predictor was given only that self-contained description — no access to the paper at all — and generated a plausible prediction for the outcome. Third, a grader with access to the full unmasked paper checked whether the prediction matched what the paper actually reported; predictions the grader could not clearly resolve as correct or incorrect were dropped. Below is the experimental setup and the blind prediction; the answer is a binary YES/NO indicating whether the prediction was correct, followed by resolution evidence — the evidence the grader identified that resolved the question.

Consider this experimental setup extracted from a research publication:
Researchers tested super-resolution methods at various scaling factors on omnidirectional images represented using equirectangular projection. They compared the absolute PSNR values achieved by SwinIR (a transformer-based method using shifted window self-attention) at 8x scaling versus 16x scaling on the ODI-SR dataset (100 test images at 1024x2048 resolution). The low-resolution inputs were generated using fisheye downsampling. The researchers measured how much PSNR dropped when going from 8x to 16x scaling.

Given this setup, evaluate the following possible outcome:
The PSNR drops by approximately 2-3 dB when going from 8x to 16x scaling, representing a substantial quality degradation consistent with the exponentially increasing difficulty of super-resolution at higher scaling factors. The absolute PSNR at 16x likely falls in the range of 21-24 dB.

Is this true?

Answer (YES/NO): NO